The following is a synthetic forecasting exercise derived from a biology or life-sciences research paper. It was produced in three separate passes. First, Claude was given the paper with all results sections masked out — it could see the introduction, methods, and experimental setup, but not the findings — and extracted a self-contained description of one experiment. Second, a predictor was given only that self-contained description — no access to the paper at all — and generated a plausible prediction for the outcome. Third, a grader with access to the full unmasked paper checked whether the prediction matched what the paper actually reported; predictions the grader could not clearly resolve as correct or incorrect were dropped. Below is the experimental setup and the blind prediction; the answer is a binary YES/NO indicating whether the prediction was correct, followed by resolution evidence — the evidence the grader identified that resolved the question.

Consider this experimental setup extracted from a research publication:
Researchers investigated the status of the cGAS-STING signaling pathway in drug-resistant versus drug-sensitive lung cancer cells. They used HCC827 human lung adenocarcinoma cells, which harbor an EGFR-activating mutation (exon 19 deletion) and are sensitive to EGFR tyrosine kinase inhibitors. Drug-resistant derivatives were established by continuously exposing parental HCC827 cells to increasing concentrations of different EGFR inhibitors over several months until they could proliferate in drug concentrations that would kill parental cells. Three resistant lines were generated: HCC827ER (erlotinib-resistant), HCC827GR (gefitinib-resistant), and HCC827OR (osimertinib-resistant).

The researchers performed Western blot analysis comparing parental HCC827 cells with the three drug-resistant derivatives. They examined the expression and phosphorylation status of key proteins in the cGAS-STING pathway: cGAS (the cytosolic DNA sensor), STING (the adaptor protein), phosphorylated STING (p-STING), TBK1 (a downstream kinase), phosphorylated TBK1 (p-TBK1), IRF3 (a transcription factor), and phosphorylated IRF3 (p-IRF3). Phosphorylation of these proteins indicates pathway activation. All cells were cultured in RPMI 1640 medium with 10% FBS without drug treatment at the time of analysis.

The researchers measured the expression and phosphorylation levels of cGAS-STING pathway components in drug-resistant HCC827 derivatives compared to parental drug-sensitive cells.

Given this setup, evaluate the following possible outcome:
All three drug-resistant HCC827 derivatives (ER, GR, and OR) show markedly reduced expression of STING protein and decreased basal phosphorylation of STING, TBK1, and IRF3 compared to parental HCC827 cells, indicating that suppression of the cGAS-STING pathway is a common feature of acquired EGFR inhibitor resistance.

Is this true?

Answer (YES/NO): NO